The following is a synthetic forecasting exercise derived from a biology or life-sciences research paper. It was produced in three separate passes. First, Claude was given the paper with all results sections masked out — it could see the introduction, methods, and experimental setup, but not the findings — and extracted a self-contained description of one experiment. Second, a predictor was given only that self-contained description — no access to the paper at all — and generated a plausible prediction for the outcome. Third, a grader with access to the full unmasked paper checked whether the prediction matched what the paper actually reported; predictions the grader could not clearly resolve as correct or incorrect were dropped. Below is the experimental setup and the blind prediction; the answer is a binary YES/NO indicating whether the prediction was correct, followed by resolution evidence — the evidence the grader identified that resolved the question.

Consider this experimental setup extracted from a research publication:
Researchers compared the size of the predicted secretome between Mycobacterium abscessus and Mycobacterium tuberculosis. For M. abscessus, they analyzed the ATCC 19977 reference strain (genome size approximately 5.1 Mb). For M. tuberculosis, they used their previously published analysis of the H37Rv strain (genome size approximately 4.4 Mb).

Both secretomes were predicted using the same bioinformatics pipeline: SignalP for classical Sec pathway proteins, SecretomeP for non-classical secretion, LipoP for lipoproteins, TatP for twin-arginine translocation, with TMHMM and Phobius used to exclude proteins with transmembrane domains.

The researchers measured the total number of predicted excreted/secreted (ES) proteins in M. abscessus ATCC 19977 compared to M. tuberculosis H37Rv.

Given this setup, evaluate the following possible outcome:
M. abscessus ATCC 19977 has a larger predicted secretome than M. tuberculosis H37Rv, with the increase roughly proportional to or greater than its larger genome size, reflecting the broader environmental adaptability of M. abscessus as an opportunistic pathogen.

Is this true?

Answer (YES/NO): YES